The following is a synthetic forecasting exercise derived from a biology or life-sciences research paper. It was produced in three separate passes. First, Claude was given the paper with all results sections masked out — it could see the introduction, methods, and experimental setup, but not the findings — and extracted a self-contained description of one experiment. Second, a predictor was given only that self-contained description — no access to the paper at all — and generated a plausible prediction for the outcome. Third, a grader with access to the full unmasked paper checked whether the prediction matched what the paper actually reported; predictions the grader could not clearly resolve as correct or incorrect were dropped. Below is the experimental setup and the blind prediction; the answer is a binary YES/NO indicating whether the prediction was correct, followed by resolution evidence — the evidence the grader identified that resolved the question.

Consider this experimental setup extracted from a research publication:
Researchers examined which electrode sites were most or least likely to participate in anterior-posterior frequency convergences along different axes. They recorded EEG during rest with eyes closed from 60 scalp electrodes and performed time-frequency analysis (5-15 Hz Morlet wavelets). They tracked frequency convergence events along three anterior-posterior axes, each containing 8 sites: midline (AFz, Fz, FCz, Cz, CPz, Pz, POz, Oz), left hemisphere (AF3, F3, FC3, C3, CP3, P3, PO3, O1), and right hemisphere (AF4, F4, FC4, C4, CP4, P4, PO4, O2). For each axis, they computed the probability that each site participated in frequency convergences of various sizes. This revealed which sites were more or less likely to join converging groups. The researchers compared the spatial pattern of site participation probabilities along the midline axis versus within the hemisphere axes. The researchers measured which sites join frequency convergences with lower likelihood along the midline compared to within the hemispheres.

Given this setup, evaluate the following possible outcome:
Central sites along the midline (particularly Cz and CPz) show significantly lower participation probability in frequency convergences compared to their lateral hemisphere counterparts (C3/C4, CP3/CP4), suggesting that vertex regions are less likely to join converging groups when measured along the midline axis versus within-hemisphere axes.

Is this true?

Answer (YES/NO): NO